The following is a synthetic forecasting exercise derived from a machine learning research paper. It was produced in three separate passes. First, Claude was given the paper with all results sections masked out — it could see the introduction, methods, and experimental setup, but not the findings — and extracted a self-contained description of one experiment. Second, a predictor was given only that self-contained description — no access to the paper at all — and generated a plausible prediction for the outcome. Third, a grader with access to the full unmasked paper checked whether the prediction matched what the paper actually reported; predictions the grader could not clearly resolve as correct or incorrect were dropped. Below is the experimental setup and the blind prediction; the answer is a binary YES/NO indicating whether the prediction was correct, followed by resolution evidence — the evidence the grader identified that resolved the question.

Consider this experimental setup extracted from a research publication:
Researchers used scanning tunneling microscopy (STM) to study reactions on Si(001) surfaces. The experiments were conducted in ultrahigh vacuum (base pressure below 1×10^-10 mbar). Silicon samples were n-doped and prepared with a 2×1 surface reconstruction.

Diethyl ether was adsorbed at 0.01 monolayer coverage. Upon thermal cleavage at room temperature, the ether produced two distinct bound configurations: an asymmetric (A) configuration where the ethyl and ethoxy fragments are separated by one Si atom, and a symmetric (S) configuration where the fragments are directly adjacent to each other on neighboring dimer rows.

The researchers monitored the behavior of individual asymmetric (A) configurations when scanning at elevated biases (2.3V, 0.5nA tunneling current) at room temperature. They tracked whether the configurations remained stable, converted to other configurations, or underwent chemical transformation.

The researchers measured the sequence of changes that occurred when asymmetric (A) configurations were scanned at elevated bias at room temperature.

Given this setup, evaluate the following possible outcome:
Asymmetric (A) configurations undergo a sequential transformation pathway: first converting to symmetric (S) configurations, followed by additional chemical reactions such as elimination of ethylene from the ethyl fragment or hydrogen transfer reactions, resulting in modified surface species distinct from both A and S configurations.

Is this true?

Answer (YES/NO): YES